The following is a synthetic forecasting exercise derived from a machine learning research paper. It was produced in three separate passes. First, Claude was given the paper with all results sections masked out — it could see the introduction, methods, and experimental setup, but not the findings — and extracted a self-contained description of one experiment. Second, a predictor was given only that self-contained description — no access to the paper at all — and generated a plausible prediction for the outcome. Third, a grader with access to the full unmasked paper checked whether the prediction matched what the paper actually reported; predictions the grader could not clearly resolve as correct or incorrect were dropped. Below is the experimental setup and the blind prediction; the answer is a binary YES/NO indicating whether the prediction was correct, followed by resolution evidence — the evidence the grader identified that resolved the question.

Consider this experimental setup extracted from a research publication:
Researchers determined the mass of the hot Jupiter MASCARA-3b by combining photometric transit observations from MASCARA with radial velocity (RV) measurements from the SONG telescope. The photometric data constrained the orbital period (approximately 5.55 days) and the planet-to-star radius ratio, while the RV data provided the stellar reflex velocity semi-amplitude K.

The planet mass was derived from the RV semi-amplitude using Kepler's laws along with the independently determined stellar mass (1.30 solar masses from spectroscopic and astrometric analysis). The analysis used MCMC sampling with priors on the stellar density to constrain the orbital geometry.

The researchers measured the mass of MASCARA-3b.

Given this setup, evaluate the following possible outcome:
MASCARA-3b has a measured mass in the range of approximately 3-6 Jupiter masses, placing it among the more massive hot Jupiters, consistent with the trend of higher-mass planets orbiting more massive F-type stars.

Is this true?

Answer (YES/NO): YES